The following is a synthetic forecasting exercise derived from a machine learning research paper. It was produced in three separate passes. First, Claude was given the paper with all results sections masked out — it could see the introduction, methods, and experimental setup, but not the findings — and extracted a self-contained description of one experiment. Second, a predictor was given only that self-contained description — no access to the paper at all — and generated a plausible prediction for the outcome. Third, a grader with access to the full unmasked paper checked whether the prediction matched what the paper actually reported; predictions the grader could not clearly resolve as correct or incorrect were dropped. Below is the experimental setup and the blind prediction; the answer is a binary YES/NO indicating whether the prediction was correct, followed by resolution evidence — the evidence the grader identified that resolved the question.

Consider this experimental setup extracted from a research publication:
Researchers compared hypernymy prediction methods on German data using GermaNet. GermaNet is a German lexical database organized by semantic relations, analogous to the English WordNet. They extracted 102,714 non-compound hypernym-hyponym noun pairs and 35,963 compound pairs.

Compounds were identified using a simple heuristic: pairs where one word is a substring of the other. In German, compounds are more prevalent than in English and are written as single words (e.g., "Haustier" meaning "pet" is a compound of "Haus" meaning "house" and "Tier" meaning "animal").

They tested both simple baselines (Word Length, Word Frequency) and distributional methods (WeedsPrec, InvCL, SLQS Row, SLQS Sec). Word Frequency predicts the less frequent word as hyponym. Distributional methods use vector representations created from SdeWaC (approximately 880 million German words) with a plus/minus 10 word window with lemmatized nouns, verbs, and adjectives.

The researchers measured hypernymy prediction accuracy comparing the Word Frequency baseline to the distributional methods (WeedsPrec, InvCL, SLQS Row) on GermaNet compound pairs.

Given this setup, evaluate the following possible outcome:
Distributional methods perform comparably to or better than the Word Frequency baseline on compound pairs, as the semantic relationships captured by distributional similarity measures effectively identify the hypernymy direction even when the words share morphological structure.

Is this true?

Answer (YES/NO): YES